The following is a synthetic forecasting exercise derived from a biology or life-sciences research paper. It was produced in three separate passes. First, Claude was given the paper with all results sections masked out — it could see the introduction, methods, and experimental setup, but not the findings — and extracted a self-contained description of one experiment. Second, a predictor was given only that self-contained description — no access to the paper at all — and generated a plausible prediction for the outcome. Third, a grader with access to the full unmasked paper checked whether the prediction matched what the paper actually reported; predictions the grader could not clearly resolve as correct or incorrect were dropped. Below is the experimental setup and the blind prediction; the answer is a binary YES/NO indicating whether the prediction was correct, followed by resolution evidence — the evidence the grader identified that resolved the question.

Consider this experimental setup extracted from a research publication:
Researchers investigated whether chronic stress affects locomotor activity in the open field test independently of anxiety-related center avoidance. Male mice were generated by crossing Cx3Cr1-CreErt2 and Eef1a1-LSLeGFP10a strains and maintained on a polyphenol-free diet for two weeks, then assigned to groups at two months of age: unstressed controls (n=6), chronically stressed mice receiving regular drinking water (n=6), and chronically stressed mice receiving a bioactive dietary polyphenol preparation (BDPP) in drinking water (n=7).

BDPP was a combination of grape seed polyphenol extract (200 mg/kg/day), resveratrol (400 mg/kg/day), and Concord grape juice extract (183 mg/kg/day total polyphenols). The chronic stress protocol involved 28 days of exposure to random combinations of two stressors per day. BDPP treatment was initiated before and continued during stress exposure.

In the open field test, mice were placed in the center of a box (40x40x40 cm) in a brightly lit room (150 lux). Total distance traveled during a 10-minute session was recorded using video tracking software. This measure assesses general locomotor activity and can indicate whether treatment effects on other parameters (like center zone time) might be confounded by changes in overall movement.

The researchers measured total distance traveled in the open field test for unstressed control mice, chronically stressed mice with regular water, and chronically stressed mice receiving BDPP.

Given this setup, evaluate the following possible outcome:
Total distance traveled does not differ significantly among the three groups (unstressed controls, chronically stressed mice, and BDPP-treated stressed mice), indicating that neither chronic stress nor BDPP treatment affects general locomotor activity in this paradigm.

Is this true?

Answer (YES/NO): YES